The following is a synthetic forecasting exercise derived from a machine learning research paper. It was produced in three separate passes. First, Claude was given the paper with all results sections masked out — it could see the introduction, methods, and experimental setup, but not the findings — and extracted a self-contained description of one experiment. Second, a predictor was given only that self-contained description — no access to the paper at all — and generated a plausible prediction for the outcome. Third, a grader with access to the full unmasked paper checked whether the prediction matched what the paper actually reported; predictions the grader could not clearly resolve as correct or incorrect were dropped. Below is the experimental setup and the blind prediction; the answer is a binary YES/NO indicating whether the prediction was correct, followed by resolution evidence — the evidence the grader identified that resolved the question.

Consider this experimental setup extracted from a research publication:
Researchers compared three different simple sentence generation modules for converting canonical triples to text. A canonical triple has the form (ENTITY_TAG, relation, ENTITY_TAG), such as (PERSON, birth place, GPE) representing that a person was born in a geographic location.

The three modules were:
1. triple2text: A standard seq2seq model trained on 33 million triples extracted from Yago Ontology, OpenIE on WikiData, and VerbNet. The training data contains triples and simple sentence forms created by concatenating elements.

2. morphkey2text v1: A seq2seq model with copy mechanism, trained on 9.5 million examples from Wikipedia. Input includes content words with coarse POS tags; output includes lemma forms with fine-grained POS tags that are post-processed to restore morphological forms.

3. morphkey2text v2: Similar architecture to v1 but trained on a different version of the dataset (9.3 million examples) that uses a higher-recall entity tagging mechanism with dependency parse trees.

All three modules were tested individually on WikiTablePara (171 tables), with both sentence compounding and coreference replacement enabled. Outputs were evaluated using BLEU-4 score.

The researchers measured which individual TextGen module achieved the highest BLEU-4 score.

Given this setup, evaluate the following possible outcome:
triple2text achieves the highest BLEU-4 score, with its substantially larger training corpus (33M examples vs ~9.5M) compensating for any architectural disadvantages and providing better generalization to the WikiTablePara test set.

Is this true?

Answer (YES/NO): NO